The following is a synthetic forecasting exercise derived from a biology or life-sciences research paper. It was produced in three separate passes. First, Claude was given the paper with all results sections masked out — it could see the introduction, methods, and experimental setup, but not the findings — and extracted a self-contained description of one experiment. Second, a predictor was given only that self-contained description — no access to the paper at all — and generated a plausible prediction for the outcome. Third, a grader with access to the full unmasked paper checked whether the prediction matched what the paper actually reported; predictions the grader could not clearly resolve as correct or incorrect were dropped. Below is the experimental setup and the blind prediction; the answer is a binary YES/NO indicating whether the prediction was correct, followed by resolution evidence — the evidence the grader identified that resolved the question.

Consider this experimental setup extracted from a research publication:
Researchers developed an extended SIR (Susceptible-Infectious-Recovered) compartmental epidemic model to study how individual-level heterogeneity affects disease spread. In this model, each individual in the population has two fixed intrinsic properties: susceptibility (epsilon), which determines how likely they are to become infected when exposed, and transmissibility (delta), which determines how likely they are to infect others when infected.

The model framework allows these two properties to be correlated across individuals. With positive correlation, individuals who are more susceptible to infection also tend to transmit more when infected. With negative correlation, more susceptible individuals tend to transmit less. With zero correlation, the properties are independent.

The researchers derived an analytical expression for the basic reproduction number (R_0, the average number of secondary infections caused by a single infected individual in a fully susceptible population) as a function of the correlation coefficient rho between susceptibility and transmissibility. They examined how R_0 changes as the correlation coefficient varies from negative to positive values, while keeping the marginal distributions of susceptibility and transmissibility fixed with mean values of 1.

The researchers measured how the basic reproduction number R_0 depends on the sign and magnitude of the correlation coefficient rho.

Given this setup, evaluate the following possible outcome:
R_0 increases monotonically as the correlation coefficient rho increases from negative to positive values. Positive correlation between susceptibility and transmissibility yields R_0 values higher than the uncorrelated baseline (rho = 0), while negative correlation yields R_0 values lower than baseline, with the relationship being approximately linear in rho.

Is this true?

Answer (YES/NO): YES